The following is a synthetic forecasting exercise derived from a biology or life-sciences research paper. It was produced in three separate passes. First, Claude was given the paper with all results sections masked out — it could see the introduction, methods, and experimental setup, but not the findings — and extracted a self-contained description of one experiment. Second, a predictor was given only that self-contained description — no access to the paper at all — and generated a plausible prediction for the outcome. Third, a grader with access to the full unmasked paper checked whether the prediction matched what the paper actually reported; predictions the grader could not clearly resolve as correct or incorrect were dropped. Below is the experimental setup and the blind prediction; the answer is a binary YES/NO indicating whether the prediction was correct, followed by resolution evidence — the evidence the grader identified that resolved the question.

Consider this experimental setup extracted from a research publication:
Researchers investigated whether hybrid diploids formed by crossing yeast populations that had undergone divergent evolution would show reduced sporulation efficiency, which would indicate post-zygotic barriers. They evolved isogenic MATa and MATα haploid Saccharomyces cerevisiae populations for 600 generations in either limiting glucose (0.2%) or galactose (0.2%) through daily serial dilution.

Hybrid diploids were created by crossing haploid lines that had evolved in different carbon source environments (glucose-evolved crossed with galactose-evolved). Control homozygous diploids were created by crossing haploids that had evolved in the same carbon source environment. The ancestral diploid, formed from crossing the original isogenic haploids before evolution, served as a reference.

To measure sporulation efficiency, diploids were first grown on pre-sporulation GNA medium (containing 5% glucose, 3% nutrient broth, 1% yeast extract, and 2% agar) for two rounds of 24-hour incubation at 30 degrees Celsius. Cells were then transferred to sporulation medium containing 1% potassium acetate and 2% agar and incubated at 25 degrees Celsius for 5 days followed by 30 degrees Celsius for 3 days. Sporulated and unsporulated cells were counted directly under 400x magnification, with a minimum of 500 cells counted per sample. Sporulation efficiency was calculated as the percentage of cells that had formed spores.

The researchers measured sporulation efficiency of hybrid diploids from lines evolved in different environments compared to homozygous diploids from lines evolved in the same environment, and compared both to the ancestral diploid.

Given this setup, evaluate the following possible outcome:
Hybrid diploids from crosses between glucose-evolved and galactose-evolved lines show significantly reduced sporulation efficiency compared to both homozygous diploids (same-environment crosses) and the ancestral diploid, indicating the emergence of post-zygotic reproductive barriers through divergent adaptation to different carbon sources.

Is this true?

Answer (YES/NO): NO